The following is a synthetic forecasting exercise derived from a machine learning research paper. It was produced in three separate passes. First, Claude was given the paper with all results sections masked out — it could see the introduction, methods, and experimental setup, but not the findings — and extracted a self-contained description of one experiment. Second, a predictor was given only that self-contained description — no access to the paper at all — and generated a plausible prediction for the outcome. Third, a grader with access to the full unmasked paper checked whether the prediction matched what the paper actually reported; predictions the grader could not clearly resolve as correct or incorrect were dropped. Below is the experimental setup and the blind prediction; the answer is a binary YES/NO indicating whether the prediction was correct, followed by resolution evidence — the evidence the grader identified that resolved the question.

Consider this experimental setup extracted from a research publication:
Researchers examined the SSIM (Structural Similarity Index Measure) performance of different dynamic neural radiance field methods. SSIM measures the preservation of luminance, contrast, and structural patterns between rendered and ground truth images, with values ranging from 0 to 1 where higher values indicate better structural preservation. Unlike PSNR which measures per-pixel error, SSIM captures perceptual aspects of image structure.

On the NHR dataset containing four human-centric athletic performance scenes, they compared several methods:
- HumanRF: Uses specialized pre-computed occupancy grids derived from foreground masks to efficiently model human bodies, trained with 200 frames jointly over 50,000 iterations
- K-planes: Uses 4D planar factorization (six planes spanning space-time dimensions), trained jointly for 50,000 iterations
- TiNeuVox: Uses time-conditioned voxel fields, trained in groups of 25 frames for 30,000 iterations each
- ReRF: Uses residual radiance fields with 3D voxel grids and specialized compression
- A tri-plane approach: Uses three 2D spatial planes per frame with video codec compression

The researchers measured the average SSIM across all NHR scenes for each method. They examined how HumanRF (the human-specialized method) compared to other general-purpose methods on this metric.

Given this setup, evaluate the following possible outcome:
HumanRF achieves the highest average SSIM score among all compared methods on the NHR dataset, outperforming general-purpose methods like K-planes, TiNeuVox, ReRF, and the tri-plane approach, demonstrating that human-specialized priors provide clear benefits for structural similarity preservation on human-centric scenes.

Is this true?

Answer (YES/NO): NO